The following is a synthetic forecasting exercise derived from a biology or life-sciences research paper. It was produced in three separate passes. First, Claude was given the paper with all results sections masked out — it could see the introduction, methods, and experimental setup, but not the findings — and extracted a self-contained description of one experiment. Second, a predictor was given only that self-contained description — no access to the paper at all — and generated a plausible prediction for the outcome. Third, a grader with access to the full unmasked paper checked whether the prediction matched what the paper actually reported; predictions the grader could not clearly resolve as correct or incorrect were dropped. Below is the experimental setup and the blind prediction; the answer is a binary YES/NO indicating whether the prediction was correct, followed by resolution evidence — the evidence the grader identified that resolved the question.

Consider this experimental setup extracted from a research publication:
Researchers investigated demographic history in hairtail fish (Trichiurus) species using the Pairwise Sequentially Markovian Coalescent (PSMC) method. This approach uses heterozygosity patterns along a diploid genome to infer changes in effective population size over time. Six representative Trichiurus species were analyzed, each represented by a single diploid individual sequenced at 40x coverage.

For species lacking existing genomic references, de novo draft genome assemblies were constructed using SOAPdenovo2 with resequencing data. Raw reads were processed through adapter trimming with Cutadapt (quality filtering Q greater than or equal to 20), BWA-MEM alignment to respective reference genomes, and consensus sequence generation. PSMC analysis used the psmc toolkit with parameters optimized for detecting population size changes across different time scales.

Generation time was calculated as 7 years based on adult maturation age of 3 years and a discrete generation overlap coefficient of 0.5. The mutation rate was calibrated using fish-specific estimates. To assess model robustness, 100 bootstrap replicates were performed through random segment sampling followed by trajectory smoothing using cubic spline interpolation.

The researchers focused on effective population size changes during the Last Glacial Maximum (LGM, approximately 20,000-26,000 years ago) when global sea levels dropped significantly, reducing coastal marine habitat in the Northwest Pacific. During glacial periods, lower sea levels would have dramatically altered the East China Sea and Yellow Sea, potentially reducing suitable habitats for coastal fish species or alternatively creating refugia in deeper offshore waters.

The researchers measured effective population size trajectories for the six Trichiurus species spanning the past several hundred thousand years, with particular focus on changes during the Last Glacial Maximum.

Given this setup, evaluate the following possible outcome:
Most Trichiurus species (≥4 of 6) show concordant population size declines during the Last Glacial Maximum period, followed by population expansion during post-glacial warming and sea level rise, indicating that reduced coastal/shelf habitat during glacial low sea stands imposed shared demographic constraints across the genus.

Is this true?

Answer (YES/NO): NO